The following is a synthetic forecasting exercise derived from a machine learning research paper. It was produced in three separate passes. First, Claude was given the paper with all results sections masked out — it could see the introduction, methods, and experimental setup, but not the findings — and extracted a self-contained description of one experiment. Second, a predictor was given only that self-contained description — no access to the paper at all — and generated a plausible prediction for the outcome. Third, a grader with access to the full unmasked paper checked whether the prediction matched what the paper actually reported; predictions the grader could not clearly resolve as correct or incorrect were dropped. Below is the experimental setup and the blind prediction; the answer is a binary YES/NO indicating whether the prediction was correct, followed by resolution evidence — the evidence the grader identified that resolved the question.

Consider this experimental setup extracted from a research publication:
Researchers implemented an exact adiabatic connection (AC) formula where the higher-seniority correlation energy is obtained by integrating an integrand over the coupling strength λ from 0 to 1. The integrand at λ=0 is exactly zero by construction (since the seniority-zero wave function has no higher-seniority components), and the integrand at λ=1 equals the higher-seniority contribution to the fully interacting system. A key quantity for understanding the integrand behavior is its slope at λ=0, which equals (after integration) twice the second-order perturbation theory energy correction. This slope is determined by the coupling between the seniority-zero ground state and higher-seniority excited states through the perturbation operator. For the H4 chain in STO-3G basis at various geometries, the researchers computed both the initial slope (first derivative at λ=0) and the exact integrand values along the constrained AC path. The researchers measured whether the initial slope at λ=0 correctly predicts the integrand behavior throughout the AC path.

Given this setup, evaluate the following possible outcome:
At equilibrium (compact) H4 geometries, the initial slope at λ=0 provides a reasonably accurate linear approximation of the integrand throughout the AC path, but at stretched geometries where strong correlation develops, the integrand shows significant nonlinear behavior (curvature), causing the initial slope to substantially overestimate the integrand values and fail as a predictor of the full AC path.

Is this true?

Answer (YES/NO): NO